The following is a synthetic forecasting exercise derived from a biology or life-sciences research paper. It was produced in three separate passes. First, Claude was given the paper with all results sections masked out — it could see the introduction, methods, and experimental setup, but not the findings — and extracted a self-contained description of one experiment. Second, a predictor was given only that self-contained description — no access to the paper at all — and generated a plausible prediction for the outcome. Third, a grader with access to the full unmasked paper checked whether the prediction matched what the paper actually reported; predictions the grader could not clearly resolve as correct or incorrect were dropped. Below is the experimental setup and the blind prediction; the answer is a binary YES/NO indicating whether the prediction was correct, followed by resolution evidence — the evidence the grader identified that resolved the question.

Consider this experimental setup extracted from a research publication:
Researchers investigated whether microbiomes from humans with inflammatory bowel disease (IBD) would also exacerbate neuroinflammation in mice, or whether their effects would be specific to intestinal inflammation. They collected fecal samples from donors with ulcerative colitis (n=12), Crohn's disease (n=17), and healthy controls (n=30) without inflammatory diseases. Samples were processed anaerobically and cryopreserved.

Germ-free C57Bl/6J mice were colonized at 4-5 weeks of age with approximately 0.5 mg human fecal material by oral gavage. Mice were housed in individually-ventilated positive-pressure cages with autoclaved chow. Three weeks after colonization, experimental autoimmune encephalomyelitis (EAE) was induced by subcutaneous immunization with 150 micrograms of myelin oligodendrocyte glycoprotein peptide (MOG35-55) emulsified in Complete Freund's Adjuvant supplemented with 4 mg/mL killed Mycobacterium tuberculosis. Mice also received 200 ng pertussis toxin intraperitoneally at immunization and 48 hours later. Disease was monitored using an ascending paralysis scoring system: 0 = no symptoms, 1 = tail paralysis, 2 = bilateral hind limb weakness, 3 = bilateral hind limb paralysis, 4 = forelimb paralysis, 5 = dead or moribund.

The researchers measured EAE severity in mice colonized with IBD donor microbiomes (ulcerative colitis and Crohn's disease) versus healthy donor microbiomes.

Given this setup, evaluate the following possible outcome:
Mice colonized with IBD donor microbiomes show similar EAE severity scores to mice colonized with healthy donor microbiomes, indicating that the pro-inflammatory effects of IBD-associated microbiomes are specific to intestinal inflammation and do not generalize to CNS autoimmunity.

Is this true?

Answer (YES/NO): YES